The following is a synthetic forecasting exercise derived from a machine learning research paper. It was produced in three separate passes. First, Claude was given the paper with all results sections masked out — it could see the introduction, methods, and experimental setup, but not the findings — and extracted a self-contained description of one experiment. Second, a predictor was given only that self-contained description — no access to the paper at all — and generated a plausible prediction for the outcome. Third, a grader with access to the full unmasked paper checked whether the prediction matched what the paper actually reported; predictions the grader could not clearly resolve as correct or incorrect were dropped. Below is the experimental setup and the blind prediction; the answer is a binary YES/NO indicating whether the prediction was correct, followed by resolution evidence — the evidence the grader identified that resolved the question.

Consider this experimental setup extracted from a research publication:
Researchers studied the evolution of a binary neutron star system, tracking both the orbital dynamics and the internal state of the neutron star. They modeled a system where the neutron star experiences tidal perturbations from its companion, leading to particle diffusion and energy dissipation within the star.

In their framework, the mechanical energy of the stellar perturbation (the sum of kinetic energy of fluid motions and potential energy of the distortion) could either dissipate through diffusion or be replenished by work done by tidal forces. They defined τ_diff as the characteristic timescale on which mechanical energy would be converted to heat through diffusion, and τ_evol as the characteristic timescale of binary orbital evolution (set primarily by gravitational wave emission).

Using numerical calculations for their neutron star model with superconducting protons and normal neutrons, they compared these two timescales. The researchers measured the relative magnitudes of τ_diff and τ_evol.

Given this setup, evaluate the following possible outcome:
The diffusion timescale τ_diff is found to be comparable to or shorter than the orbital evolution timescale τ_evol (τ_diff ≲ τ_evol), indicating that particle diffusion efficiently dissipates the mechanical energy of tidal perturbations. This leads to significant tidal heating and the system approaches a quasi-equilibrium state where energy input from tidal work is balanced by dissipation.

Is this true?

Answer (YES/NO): YES